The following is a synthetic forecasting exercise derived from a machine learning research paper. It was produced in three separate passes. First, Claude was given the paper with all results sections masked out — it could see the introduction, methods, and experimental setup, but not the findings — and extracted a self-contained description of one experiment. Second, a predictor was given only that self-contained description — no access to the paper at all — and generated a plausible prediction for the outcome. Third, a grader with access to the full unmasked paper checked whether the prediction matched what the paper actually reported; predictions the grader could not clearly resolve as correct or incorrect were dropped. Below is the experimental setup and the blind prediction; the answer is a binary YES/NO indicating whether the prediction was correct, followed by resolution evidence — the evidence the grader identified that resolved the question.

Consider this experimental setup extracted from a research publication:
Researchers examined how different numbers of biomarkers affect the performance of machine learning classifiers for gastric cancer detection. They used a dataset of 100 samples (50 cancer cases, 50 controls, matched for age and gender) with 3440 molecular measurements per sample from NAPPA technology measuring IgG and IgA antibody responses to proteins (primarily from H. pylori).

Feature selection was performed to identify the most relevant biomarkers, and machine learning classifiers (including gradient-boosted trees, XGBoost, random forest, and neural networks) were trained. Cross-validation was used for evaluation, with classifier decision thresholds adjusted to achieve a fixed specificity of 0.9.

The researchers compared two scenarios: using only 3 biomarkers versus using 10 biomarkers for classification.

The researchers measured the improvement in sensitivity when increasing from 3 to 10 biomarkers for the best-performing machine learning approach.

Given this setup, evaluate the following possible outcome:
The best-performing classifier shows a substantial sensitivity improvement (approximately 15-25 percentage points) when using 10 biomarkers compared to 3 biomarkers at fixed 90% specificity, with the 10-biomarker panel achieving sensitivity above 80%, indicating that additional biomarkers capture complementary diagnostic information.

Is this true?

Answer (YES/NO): NO